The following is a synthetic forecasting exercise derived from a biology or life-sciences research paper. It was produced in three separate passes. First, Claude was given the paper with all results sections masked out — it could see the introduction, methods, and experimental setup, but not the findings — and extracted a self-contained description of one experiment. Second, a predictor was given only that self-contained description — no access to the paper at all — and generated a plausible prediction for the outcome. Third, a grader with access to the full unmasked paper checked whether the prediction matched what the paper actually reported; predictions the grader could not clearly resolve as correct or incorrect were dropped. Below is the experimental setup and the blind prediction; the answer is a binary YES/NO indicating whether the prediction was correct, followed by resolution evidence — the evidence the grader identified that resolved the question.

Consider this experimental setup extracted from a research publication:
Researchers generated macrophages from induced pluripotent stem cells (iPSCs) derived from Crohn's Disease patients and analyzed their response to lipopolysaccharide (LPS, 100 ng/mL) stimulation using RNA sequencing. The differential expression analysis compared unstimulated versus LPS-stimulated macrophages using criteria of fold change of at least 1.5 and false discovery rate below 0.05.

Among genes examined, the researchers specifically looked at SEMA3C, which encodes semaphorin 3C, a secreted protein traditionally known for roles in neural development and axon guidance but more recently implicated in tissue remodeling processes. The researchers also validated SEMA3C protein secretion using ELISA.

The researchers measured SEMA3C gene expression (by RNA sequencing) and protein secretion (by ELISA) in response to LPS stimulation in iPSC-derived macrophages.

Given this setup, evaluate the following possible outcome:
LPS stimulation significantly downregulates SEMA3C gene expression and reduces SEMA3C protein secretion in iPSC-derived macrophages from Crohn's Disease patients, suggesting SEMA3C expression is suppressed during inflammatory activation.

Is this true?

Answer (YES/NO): NO